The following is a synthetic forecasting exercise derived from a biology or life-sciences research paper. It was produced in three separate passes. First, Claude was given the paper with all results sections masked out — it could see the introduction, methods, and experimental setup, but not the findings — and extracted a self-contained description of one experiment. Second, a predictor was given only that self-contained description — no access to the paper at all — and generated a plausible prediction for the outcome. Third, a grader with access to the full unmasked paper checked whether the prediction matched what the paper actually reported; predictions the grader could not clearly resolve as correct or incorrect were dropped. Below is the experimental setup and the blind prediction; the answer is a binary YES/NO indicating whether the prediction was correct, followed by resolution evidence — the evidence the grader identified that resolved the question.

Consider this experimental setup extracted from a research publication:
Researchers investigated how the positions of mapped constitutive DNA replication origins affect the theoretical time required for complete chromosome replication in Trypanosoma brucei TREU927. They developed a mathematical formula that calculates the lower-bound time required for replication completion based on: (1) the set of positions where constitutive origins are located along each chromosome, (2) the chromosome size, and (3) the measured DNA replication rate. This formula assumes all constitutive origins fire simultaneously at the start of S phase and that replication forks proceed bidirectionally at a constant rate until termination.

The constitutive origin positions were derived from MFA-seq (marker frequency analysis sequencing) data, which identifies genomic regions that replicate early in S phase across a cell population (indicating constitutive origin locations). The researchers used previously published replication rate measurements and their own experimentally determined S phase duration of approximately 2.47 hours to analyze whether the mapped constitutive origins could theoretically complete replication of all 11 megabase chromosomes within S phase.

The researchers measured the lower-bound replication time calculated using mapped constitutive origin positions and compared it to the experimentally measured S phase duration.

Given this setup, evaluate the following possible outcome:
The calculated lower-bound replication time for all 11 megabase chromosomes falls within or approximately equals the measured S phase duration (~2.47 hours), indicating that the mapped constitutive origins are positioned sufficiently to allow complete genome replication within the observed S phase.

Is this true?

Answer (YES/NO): NO